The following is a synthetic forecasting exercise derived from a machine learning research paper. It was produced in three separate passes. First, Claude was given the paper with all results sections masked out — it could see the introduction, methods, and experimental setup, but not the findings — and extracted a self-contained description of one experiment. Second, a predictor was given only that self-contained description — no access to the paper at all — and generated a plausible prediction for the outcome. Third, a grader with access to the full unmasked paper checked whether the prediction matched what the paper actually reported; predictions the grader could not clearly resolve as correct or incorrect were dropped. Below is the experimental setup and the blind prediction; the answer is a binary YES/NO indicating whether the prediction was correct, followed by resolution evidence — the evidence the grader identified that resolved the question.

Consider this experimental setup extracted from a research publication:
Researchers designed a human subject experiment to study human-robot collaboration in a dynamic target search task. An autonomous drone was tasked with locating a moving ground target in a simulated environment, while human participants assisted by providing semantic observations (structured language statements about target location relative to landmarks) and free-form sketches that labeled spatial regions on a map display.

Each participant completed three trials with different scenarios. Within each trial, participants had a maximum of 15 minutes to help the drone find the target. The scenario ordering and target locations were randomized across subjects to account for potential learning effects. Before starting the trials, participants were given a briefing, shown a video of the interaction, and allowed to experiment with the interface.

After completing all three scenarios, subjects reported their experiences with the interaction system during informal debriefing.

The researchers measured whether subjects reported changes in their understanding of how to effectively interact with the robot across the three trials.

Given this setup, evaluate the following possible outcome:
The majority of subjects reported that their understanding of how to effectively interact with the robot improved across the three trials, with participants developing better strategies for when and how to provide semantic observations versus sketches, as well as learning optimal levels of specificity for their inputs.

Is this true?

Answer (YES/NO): NO